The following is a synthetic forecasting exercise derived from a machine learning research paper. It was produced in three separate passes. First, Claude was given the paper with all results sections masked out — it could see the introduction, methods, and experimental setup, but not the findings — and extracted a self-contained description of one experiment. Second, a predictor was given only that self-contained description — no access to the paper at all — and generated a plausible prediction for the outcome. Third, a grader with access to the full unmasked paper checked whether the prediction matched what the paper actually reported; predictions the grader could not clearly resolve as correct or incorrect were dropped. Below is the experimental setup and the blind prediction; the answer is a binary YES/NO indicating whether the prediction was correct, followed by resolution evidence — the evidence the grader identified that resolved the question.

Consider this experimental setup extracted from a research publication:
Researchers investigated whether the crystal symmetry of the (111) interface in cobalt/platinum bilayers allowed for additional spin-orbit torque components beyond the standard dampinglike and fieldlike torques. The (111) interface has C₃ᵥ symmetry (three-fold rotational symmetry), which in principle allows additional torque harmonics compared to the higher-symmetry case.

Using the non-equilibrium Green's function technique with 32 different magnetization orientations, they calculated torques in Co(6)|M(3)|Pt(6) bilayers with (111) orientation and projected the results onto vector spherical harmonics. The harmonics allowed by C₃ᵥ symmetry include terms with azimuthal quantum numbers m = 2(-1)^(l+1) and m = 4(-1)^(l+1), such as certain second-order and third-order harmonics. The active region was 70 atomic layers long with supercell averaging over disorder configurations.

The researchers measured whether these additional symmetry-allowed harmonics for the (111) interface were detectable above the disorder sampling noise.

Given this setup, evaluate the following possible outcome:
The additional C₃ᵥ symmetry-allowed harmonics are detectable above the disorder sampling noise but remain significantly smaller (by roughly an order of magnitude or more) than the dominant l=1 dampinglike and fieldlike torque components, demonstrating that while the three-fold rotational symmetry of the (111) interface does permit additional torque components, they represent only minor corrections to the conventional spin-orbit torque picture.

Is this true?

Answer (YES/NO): NO